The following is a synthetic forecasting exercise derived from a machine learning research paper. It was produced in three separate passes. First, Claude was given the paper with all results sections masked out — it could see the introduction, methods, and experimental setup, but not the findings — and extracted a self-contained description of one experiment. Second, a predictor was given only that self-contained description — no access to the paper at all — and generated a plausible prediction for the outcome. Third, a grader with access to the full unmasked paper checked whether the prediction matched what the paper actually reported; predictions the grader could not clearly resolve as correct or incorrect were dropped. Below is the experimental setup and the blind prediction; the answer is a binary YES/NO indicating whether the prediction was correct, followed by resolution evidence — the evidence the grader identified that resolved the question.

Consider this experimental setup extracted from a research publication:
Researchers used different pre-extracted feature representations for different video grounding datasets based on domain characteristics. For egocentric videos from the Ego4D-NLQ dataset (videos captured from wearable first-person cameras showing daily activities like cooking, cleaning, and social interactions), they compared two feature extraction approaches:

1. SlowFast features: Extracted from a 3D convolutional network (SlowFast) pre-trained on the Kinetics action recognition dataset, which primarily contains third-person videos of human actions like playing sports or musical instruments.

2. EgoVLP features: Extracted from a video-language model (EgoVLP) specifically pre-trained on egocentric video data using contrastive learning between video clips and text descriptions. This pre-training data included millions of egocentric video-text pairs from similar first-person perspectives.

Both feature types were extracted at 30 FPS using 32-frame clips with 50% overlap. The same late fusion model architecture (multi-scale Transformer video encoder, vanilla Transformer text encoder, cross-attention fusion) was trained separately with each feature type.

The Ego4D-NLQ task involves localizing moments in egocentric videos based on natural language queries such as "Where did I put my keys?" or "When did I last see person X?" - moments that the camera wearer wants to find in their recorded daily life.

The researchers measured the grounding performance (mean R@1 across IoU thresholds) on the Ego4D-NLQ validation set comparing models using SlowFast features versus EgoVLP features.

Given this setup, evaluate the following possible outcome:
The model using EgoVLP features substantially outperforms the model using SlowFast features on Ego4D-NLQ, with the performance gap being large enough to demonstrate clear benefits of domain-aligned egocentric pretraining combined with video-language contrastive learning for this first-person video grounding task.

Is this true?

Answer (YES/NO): YES